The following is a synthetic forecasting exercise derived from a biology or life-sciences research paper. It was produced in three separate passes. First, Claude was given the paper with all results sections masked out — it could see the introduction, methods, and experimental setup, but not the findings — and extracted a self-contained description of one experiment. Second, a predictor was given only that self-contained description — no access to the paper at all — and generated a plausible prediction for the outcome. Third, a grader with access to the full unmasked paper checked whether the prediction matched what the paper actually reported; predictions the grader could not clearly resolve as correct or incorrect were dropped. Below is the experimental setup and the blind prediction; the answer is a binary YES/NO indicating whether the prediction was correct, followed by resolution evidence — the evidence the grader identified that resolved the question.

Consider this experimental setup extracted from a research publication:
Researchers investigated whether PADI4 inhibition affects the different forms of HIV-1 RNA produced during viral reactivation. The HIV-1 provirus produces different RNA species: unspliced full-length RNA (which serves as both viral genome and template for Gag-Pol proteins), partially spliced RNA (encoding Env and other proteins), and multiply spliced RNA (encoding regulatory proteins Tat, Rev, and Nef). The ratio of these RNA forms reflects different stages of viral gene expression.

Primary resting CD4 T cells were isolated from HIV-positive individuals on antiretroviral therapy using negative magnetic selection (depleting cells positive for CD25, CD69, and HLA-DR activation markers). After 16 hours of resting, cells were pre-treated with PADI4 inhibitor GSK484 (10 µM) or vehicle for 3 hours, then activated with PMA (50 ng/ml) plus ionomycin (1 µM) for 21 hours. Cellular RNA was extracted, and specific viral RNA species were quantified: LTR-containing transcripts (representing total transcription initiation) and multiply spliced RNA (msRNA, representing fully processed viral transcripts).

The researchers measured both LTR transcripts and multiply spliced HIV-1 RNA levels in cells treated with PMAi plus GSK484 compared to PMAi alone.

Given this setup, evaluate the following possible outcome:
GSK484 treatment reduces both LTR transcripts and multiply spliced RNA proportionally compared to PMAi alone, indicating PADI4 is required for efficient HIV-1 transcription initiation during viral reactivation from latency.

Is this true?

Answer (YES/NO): YES